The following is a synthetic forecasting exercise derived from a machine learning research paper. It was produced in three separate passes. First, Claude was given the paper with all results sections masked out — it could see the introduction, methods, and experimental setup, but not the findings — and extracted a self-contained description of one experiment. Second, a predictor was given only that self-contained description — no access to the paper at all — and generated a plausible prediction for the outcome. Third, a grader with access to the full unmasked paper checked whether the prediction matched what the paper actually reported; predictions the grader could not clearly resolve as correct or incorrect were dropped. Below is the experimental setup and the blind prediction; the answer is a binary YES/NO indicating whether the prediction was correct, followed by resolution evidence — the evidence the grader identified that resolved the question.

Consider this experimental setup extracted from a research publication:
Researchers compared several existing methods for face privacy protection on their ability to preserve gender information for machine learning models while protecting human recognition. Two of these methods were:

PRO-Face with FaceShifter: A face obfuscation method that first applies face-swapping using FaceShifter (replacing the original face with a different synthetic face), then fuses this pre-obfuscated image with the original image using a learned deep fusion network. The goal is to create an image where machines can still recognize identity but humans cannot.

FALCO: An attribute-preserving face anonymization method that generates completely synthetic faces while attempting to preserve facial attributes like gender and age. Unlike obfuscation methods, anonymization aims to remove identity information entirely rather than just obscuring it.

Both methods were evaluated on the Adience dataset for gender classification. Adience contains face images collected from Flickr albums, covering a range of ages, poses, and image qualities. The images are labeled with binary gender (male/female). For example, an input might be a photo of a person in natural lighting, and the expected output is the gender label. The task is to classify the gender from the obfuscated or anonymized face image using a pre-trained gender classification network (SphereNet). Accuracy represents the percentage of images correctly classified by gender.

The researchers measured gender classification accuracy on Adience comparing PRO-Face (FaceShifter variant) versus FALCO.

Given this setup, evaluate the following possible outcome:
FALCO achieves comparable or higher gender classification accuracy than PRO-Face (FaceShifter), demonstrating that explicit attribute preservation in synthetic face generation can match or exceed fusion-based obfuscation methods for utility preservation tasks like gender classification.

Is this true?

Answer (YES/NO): NO